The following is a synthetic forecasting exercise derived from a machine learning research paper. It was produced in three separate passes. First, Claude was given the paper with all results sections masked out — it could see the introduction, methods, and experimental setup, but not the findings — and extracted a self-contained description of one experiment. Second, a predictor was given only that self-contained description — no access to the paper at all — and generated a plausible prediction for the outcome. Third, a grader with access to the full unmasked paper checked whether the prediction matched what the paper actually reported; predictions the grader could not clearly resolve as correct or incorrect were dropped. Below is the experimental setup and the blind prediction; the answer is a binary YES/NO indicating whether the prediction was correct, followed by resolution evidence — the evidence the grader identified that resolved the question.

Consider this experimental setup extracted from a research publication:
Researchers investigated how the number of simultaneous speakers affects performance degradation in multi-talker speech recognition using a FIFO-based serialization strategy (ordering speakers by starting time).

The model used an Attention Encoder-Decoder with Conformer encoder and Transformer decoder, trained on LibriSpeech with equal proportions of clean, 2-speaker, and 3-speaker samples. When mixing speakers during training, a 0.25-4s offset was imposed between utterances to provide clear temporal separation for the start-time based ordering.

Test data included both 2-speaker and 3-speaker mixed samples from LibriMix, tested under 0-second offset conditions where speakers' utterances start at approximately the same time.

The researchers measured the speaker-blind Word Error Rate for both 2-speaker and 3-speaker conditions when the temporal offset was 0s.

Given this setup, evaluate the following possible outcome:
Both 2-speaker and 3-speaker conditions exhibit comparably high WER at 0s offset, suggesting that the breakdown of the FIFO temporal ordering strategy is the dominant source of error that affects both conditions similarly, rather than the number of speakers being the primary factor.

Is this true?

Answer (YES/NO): NO